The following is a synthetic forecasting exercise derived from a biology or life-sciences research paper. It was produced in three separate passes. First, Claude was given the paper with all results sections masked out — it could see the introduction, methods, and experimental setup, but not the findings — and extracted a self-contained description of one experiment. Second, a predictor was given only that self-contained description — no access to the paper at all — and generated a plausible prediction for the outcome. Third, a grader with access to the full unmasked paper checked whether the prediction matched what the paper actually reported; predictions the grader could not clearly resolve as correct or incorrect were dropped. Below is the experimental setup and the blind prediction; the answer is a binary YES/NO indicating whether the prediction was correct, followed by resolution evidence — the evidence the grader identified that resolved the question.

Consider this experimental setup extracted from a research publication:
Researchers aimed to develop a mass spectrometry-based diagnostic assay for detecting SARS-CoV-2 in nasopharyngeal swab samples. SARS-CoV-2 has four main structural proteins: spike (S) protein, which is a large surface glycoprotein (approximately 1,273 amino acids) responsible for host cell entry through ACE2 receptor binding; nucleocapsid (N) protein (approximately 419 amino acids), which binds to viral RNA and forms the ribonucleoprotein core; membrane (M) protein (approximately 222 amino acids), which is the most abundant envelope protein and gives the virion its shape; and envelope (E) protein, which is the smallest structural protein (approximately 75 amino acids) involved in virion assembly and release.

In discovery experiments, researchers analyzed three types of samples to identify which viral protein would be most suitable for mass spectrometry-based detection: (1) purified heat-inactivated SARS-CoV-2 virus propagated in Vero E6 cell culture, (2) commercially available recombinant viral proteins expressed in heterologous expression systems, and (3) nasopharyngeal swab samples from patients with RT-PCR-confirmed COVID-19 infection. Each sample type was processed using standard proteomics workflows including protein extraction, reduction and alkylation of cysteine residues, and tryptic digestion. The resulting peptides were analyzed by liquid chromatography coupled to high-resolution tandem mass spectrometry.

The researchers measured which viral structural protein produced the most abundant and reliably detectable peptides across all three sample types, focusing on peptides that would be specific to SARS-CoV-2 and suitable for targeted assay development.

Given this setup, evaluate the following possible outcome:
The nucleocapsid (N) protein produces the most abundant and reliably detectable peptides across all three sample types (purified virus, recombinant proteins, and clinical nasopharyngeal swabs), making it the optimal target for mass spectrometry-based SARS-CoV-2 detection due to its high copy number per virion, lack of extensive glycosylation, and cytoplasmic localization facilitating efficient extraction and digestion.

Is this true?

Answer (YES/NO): YES